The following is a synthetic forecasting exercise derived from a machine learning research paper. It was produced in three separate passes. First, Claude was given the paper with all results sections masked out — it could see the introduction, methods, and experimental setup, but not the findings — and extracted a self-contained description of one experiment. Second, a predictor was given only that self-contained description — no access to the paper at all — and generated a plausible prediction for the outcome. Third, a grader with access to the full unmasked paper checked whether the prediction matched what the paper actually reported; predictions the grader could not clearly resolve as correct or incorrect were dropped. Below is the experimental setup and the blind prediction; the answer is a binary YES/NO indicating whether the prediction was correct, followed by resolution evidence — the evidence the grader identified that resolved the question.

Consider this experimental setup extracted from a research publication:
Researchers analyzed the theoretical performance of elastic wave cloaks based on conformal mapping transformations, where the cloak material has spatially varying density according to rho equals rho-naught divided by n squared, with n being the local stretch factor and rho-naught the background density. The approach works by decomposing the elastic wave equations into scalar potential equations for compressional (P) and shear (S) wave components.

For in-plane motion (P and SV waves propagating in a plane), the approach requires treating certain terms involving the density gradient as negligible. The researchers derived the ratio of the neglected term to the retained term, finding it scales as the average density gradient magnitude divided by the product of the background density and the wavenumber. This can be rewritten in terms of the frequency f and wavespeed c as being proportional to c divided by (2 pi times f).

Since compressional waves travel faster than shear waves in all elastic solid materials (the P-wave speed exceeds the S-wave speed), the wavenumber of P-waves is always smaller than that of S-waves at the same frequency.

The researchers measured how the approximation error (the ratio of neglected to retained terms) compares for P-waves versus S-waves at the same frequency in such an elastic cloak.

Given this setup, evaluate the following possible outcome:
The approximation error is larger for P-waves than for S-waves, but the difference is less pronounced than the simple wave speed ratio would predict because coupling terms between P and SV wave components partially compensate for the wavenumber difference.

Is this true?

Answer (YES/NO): NO